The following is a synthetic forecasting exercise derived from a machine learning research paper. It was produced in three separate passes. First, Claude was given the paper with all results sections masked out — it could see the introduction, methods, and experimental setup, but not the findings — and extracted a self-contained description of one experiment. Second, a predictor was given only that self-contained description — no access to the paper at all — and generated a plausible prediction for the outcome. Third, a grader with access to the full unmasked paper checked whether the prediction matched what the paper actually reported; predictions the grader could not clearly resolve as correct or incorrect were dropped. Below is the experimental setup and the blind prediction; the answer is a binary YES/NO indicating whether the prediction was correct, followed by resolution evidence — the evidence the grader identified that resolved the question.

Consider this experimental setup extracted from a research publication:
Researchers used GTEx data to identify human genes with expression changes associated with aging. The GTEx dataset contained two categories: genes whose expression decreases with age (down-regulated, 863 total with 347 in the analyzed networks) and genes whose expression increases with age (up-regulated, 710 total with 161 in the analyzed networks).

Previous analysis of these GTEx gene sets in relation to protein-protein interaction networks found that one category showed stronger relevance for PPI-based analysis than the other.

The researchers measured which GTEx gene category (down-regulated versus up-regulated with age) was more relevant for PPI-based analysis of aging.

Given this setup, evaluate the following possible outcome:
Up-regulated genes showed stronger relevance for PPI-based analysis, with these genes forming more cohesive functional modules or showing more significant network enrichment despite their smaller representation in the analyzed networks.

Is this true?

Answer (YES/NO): NO